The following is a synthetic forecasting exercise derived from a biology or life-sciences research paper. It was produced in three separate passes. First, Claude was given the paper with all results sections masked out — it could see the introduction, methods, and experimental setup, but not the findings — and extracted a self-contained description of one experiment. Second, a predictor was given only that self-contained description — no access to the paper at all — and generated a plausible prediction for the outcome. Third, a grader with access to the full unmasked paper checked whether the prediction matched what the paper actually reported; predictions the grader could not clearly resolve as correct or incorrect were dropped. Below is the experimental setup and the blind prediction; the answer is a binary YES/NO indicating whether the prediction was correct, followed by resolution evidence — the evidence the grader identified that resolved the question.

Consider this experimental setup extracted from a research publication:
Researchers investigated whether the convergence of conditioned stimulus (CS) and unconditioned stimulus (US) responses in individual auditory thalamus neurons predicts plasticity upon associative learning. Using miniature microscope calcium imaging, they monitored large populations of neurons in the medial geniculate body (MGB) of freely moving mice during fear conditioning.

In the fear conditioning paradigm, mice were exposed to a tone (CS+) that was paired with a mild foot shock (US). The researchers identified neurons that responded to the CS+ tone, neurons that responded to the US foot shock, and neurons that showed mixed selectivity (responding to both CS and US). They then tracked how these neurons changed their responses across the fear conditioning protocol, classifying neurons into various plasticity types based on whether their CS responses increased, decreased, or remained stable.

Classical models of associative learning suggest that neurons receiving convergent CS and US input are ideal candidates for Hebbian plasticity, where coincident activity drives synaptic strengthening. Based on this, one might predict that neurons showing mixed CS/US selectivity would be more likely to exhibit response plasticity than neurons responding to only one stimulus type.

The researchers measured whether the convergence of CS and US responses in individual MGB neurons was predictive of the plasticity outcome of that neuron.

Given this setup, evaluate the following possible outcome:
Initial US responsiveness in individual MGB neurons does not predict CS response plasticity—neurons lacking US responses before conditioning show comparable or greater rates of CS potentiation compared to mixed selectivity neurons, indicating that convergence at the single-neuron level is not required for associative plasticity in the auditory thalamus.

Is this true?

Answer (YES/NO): YES